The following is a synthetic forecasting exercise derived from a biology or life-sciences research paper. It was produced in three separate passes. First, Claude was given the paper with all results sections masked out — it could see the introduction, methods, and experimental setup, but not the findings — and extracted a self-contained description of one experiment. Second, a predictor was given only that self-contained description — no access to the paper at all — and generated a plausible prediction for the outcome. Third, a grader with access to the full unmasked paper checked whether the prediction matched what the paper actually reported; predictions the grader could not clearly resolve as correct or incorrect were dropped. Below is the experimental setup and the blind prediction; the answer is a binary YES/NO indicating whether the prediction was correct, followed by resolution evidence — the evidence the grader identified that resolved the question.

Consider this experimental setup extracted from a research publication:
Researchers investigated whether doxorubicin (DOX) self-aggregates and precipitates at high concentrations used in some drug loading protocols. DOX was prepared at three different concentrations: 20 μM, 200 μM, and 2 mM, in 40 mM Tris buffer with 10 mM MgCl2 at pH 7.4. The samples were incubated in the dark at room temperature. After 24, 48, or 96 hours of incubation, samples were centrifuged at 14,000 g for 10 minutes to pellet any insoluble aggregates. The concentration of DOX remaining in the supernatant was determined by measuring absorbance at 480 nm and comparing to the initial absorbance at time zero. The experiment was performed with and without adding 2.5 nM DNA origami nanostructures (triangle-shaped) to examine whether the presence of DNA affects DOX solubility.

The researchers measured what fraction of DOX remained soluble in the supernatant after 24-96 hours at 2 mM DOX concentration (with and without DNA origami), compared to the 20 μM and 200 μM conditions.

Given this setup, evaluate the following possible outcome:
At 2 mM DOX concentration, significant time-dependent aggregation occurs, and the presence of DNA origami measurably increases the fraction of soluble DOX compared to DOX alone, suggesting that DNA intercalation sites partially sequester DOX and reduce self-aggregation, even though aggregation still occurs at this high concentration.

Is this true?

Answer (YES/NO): NO